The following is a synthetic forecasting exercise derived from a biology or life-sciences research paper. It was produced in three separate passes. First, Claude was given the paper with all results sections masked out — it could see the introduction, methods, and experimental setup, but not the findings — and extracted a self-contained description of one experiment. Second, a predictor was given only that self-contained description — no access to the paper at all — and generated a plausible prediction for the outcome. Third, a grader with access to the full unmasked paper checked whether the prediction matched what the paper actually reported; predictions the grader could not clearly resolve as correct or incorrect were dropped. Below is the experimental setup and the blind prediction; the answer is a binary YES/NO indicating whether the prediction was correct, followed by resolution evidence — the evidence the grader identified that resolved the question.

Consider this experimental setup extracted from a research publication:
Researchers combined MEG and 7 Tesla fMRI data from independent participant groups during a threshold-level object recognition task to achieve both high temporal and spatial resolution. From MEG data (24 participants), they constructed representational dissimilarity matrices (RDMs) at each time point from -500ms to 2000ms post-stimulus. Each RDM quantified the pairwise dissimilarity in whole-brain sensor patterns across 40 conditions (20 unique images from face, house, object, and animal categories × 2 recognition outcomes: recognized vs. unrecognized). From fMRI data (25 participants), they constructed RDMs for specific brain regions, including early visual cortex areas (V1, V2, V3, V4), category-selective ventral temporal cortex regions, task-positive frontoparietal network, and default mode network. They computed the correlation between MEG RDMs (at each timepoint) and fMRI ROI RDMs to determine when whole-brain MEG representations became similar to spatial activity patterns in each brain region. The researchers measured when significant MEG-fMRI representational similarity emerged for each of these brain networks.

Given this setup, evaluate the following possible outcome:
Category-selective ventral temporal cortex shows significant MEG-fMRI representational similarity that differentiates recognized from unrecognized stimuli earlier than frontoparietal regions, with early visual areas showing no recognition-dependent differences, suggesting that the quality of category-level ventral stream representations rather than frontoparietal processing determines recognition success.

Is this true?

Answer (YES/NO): NO